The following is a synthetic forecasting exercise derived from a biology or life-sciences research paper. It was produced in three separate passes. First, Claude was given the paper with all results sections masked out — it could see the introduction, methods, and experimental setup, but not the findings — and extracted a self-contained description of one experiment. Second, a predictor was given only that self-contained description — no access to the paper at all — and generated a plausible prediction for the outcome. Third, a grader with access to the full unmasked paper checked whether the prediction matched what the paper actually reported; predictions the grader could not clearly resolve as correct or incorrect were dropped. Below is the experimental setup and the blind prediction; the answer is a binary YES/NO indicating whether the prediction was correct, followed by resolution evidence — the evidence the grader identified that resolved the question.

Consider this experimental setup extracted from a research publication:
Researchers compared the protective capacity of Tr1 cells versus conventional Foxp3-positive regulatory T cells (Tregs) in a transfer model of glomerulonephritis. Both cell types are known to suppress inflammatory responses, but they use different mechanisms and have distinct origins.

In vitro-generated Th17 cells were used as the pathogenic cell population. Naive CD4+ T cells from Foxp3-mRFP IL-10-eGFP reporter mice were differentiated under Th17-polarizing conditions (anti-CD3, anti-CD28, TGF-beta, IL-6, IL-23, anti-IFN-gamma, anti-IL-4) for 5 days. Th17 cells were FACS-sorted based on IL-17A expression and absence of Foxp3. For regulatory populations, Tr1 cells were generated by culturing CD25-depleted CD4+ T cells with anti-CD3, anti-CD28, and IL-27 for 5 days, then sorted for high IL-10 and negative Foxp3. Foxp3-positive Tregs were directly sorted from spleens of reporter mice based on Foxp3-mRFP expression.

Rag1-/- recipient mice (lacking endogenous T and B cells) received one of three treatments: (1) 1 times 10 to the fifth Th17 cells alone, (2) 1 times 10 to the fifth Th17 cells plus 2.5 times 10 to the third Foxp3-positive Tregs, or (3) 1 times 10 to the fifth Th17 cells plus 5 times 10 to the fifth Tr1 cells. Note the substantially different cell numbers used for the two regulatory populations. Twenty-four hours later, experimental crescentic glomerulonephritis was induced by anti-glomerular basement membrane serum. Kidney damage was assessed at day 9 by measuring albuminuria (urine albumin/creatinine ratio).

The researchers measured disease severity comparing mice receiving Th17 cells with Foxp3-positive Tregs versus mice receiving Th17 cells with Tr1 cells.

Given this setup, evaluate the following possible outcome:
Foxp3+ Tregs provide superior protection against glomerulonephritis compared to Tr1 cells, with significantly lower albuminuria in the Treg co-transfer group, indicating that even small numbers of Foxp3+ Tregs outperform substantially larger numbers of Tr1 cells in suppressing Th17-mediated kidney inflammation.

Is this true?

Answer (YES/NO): NO